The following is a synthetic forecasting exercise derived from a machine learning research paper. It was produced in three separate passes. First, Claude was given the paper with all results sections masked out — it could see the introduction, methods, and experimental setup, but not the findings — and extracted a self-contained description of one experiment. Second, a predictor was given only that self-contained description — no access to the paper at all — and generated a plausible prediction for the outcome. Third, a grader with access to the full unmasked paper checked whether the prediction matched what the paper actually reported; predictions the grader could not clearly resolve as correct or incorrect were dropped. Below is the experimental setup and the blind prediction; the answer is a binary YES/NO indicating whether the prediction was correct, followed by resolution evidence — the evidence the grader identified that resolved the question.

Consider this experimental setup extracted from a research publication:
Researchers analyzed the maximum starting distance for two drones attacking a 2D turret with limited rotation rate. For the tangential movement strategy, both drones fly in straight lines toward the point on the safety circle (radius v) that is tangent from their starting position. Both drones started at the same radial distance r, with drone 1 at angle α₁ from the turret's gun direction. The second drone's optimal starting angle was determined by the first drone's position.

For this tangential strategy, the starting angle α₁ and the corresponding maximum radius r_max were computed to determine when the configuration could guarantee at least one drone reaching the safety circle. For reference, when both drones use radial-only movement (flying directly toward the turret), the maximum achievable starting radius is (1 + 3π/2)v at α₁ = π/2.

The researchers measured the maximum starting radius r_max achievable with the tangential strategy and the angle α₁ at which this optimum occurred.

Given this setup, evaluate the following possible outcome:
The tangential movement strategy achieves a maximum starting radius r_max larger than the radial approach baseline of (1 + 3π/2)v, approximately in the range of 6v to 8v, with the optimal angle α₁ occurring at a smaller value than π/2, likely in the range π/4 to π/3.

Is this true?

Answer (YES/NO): NO